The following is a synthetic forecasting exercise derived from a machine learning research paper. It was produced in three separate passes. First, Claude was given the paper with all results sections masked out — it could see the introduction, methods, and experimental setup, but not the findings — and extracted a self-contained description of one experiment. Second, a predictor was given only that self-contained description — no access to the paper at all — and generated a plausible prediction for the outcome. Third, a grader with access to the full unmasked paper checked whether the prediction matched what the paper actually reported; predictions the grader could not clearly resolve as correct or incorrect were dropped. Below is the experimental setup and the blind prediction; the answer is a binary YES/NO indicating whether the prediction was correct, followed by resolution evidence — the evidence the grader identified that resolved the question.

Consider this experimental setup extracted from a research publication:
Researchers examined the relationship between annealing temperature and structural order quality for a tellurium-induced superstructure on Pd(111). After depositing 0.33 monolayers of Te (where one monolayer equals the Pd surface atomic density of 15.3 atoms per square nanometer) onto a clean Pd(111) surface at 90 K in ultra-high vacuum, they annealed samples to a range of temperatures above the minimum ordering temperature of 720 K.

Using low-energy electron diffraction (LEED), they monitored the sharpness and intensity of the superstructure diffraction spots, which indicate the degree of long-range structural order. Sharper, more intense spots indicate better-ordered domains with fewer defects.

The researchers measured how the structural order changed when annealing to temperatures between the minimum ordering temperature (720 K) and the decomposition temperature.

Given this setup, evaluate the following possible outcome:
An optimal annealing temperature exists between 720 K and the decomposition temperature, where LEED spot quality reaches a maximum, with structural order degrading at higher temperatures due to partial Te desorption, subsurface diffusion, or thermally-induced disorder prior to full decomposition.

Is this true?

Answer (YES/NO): NO